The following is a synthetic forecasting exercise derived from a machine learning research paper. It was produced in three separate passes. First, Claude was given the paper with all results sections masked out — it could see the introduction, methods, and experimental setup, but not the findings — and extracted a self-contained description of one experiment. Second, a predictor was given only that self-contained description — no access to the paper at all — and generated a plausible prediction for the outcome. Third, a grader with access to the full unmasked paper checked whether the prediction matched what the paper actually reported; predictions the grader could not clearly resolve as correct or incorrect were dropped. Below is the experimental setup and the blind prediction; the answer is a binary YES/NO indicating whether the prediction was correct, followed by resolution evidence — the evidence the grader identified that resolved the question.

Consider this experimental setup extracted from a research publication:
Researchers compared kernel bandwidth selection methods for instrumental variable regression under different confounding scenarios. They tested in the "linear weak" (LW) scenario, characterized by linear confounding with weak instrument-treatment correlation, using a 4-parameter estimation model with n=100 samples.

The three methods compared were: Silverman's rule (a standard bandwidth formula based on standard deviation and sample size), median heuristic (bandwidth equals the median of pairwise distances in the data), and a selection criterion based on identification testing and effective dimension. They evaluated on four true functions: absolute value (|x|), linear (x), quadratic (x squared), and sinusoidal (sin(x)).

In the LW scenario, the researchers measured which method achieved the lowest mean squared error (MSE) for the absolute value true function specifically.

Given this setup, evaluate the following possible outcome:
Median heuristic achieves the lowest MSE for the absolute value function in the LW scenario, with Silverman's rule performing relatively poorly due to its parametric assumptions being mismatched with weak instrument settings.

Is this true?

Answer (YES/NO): YES